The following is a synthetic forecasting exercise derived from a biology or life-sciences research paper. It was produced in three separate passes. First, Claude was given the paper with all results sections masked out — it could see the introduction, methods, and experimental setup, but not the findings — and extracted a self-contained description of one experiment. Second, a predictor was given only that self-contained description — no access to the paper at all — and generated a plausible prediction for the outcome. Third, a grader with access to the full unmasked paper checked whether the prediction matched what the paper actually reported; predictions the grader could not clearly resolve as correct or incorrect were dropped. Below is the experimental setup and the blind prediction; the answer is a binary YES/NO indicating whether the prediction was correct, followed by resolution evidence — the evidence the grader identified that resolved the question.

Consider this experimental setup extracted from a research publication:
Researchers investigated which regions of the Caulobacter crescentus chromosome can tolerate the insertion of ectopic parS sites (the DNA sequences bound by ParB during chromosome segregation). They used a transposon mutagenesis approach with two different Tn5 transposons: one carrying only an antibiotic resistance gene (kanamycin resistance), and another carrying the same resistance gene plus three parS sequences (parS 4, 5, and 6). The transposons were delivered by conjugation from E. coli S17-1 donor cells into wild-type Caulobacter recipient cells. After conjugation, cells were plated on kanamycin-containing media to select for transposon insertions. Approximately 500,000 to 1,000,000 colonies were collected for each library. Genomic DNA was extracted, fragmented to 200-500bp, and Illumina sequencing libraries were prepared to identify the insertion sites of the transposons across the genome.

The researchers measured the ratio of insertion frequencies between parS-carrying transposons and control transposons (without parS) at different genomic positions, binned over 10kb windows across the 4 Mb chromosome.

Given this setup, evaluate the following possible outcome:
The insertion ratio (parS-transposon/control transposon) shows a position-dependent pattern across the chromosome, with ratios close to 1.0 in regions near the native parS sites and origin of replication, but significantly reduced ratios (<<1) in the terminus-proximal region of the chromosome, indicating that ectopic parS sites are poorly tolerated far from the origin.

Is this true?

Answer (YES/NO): NO